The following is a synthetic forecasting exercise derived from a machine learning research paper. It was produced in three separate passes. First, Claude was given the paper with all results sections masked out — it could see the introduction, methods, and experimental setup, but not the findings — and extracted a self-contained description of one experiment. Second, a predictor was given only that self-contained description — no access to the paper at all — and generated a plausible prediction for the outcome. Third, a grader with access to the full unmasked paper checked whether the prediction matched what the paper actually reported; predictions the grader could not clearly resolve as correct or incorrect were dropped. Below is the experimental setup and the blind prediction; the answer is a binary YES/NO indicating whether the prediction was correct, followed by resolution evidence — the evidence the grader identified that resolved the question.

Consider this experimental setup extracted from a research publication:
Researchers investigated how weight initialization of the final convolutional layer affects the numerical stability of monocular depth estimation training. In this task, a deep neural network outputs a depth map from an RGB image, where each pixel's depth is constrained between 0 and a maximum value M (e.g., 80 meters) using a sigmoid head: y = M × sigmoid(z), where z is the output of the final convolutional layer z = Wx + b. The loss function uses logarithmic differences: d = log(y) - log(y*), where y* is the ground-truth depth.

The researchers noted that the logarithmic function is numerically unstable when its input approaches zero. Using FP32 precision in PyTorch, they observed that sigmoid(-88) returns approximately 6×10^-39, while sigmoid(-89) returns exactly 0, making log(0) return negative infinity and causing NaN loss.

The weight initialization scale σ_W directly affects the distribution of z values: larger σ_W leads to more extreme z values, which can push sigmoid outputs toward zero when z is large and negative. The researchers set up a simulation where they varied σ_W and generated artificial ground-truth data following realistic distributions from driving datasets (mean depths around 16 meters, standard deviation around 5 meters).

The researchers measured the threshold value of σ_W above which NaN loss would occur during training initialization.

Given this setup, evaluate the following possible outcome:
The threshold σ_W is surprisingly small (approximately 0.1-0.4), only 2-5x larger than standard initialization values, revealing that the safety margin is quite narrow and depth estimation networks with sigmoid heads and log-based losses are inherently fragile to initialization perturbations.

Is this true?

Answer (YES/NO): NO